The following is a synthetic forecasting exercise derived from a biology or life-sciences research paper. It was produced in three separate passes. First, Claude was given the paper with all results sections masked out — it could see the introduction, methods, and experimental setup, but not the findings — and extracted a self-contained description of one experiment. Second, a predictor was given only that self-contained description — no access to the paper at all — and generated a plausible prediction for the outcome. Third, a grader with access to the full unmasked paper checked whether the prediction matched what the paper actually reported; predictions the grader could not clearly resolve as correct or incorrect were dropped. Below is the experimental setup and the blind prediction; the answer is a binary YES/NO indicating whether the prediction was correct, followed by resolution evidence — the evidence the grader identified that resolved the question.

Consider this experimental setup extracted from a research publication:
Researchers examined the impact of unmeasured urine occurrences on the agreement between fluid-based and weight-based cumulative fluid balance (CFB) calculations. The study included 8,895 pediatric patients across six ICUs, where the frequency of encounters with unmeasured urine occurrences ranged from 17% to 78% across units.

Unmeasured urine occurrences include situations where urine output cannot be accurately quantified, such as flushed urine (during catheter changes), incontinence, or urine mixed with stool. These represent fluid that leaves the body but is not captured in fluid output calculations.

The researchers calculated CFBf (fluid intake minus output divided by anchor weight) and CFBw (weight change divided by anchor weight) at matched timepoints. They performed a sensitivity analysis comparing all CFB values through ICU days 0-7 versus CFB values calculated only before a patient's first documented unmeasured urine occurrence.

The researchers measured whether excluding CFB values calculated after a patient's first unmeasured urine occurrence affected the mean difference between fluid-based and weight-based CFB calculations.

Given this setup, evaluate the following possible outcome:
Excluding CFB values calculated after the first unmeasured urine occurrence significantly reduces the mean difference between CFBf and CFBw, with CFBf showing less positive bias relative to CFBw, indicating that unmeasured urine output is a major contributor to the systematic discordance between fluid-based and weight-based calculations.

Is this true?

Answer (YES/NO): NO